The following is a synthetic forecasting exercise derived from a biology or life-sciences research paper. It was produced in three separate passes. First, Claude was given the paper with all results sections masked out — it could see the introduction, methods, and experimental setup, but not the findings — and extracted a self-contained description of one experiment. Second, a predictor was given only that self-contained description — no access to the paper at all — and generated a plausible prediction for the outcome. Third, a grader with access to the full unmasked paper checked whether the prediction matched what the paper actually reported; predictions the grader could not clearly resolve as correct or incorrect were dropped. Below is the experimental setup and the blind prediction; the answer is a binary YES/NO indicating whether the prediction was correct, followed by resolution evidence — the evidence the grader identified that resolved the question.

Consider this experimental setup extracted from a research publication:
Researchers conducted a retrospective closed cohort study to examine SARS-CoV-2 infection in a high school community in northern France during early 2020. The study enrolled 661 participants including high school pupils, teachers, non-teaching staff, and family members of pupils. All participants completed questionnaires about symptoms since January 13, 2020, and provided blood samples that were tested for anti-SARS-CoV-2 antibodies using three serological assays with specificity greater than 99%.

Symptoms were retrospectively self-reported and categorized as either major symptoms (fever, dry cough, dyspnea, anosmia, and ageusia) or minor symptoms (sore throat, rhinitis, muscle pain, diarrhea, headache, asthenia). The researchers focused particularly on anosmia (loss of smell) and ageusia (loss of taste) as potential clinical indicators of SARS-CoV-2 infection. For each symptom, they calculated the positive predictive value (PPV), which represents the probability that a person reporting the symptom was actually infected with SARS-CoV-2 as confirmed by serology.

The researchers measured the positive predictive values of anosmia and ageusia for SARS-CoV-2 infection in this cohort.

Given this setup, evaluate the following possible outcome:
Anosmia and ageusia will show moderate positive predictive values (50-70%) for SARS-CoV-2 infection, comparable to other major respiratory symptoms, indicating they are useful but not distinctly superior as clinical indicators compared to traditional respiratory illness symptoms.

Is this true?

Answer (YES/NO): NO